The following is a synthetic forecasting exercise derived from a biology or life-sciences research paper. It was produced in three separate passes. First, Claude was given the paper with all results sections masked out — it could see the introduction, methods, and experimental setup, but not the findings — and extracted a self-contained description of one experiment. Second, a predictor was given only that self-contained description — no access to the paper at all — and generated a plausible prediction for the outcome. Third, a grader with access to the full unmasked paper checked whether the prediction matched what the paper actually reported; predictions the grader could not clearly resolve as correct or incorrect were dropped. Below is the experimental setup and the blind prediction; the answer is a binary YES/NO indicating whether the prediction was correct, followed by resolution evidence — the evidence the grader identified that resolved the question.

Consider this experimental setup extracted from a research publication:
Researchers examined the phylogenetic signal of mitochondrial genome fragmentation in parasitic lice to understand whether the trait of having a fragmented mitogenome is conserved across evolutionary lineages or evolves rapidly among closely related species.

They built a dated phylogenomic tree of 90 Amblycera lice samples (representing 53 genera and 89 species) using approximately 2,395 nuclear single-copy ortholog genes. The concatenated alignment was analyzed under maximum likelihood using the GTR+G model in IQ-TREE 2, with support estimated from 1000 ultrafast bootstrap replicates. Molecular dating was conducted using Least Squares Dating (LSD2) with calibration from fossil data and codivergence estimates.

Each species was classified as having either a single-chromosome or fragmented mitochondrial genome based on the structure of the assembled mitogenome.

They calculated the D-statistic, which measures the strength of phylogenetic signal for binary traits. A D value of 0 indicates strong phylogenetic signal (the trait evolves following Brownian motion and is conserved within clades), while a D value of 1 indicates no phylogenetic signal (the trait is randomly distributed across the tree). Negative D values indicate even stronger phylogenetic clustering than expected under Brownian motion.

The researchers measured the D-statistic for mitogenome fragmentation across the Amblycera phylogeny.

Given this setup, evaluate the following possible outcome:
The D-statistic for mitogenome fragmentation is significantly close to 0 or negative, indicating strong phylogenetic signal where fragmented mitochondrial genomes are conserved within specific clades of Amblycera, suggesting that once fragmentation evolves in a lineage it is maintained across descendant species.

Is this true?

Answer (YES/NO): NO